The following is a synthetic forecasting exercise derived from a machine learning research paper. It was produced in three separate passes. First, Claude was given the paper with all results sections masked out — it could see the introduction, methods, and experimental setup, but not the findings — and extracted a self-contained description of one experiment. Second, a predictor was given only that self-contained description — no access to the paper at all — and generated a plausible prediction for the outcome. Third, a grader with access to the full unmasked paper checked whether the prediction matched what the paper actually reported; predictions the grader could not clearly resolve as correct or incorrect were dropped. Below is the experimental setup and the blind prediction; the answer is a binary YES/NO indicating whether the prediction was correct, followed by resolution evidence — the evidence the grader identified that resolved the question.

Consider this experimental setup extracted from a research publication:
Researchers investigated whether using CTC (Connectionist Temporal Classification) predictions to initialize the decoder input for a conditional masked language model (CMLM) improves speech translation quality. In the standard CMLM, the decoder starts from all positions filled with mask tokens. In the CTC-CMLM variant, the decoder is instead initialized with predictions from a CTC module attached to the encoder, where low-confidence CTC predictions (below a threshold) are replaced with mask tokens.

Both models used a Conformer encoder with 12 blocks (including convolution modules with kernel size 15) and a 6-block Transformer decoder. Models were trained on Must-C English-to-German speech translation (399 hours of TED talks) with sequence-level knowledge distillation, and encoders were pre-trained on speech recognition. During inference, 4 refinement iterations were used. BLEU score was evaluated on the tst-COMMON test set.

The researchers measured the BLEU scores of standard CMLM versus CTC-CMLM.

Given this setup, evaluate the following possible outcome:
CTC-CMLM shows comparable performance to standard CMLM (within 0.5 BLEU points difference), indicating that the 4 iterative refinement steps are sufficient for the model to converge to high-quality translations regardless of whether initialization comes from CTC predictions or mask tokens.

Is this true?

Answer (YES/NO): NO